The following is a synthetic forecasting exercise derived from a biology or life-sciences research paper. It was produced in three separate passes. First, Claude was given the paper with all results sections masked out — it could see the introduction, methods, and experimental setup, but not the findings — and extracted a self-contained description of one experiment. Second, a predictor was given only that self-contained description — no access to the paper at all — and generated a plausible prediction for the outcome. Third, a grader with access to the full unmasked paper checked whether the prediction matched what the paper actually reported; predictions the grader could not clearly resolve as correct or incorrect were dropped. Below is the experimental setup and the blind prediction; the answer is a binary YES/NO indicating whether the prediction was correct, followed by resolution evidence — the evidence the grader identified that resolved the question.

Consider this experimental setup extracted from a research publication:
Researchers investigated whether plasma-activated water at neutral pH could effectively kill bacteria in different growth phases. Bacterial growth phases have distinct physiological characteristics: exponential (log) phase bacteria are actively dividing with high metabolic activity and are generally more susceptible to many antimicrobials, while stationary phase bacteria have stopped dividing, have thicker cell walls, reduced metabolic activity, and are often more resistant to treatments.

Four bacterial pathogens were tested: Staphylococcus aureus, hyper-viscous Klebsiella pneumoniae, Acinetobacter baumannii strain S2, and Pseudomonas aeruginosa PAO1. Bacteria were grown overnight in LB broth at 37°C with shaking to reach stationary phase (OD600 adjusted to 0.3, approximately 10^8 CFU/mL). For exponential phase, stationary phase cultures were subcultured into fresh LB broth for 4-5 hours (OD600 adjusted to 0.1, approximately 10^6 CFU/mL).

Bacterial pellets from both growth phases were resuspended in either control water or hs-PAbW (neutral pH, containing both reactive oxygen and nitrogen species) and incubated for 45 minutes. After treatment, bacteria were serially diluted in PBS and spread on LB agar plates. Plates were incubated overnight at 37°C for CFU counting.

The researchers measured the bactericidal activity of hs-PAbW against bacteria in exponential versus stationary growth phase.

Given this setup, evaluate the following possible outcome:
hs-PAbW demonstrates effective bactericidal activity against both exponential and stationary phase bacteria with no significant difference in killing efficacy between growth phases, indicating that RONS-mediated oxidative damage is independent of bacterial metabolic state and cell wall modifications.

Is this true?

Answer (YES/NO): NO